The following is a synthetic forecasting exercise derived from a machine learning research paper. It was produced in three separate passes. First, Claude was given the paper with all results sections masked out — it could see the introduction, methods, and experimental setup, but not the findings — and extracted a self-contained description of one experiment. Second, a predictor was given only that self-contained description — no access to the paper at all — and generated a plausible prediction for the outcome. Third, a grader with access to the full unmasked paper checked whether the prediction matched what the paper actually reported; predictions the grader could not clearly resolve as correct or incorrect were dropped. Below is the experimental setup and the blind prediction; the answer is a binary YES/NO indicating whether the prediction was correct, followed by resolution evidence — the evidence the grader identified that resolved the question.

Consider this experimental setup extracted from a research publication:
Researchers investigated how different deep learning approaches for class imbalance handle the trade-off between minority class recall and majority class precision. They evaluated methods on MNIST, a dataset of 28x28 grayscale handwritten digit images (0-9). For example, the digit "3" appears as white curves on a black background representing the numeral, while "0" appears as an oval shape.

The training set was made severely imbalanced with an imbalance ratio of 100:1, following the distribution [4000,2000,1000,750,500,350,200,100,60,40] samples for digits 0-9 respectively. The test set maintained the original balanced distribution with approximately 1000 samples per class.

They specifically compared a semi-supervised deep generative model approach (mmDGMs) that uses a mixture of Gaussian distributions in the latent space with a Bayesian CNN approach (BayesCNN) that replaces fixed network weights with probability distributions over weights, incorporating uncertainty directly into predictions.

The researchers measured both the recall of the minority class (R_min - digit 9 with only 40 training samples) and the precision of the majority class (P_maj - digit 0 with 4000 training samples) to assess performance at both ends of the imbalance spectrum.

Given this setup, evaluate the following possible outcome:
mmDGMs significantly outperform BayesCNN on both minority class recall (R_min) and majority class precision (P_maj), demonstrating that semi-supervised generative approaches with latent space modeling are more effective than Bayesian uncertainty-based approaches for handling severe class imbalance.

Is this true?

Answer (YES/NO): NO